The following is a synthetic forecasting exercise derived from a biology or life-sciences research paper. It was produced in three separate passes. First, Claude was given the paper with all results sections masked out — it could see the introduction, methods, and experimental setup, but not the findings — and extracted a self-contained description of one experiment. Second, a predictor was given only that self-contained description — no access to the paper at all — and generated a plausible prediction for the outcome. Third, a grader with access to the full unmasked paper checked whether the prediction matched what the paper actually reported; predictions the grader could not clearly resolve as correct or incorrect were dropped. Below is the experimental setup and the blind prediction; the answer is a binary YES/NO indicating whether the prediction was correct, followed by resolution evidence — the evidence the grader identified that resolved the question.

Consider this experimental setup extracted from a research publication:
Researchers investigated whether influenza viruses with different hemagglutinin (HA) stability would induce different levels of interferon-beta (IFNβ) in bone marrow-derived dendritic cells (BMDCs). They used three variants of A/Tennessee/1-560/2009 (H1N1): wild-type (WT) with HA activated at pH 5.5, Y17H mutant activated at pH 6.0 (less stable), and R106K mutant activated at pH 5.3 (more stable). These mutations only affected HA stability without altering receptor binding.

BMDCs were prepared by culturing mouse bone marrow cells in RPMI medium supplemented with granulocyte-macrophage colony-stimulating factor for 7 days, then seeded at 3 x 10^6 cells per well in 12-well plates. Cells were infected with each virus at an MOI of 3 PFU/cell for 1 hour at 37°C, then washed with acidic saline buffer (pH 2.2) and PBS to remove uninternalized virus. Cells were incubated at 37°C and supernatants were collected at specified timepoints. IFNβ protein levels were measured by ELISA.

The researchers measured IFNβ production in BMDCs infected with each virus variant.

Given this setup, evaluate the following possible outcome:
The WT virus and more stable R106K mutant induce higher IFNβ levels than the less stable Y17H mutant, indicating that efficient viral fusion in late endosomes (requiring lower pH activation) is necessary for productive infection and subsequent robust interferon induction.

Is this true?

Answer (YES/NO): NO